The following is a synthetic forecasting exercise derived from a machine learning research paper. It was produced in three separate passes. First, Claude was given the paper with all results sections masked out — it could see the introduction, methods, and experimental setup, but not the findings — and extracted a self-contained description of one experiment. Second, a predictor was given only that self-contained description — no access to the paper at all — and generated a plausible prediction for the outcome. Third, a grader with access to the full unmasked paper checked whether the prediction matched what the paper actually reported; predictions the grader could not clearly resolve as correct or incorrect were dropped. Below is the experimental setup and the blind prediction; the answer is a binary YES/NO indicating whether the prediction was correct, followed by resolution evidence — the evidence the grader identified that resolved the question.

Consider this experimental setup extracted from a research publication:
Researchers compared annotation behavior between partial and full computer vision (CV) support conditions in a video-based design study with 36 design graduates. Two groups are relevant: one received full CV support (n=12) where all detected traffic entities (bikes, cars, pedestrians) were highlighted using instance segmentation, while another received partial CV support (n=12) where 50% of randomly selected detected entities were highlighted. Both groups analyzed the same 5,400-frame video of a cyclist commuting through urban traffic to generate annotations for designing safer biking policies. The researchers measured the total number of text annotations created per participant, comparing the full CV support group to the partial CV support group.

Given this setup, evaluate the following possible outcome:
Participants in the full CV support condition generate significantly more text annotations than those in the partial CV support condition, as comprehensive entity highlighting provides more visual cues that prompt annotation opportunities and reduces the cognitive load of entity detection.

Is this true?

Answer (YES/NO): NO